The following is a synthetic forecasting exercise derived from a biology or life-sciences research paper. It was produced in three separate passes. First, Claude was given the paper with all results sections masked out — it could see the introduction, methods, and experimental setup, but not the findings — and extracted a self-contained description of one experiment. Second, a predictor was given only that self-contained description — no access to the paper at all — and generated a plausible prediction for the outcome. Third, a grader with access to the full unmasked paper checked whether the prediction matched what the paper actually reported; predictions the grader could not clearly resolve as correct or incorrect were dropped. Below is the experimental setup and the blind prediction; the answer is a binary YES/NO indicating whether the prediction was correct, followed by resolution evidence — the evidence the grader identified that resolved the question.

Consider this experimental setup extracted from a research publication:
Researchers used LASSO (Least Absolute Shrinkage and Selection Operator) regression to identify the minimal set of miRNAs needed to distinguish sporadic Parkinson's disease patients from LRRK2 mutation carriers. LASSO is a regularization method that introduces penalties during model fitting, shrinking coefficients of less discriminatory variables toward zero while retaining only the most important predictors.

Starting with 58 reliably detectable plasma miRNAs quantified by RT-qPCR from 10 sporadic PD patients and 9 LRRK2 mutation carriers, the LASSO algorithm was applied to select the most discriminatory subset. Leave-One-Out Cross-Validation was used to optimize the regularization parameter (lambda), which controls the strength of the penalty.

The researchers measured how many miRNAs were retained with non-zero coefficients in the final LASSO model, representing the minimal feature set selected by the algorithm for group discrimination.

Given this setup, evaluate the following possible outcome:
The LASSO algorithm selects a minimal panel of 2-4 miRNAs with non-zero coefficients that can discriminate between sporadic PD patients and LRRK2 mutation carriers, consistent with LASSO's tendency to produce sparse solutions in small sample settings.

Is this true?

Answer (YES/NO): YES